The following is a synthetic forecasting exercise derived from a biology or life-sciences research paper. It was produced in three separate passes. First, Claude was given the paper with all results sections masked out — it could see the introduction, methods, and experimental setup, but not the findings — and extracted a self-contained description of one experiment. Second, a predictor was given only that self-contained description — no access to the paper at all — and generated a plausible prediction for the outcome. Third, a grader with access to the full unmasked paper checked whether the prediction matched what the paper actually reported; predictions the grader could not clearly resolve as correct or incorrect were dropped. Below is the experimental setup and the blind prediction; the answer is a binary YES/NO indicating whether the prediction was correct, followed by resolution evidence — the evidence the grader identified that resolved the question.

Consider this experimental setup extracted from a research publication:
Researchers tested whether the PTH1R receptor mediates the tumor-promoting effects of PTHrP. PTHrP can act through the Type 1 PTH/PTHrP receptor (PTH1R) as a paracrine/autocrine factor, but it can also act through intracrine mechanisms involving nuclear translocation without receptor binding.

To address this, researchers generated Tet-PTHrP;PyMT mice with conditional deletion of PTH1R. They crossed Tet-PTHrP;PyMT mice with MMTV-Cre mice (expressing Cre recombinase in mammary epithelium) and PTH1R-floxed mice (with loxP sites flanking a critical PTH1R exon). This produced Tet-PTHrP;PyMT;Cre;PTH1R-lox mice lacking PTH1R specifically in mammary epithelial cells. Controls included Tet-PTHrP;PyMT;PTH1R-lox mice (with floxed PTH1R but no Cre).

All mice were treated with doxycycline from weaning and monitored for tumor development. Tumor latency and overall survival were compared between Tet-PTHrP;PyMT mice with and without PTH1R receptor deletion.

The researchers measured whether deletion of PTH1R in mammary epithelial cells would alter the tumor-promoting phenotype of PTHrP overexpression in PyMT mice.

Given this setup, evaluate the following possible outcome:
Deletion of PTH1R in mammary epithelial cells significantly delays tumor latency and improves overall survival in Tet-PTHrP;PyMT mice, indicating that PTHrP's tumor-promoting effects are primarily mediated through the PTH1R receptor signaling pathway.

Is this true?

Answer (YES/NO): NO